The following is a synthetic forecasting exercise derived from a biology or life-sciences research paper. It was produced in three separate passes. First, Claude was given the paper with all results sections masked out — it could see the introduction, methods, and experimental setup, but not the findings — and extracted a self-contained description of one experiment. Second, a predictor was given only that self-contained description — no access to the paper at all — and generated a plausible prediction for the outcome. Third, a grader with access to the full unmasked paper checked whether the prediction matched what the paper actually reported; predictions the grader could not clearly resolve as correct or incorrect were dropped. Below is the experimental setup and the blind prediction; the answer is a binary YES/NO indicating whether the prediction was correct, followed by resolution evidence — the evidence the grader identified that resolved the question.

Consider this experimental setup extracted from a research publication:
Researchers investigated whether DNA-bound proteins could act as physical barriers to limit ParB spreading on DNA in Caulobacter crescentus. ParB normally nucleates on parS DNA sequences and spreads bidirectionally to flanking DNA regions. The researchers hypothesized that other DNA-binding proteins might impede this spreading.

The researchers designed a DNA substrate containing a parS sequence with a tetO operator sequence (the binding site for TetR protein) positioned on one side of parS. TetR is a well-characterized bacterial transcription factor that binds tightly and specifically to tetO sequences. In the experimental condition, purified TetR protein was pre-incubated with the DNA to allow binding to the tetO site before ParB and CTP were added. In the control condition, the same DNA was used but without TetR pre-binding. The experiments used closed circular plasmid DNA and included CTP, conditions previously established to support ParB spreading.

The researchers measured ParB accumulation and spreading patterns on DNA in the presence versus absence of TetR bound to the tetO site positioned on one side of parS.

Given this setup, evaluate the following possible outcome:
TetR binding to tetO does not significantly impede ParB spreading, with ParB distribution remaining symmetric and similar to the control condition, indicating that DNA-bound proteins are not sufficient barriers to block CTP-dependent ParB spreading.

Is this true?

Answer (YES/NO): NO